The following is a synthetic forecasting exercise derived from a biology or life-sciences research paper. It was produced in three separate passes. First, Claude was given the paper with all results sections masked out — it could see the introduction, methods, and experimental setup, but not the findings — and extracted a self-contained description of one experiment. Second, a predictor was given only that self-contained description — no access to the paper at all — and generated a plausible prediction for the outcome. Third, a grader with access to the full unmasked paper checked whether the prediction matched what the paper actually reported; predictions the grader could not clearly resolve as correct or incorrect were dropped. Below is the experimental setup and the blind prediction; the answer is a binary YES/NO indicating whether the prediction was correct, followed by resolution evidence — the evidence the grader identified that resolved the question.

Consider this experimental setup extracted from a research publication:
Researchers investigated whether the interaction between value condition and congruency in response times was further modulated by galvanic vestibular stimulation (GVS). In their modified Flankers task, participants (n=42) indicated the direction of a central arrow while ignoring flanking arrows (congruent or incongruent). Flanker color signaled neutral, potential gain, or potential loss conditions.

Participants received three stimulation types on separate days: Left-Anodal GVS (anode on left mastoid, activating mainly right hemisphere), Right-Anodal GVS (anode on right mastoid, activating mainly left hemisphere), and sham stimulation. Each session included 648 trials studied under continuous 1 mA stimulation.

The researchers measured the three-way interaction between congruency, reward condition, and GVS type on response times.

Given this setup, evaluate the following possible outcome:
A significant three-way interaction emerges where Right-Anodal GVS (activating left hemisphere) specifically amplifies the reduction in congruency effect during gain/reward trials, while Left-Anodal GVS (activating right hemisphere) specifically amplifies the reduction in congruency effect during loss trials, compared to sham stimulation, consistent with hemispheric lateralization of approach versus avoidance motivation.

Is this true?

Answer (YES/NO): NO